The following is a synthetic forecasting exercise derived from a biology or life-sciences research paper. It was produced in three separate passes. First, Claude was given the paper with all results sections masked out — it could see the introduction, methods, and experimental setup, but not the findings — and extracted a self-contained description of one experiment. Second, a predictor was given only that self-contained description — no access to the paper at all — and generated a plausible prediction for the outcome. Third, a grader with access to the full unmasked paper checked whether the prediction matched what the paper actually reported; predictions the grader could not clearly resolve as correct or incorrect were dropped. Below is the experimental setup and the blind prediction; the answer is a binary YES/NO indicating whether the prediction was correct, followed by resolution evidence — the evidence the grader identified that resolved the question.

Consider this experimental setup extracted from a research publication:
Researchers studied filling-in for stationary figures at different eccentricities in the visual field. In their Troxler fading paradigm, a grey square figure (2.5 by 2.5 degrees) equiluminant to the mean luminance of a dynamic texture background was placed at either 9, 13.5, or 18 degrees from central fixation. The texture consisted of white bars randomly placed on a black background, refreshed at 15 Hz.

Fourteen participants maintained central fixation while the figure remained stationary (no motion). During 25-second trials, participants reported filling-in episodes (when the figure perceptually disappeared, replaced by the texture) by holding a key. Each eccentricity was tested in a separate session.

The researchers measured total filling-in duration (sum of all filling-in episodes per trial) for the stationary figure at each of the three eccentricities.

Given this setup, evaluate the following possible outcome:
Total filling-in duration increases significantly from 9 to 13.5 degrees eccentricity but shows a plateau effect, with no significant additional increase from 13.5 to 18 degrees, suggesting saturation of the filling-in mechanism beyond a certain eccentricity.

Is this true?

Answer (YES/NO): NO